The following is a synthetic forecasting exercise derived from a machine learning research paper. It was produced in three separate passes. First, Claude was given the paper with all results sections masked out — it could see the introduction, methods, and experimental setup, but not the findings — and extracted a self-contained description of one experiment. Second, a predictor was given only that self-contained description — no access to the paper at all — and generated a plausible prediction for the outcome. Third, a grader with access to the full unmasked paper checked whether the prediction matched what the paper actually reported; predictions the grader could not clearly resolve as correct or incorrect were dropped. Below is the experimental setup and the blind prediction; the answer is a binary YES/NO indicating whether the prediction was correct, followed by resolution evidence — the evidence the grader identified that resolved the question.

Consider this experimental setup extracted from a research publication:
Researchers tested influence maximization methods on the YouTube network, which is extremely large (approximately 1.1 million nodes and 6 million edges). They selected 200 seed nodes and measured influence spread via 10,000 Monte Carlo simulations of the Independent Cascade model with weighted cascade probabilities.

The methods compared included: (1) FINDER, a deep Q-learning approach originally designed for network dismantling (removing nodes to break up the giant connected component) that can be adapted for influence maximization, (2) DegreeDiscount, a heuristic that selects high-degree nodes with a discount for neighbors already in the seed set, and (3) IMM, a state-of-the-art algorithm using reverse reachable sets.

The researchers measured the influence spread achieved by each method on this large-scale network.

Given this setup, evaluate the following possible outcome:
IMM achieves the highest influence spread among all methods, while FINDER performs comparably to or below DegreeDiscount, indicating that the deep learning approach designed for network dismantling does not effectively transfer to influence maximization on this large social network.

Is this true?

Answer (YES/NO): YES